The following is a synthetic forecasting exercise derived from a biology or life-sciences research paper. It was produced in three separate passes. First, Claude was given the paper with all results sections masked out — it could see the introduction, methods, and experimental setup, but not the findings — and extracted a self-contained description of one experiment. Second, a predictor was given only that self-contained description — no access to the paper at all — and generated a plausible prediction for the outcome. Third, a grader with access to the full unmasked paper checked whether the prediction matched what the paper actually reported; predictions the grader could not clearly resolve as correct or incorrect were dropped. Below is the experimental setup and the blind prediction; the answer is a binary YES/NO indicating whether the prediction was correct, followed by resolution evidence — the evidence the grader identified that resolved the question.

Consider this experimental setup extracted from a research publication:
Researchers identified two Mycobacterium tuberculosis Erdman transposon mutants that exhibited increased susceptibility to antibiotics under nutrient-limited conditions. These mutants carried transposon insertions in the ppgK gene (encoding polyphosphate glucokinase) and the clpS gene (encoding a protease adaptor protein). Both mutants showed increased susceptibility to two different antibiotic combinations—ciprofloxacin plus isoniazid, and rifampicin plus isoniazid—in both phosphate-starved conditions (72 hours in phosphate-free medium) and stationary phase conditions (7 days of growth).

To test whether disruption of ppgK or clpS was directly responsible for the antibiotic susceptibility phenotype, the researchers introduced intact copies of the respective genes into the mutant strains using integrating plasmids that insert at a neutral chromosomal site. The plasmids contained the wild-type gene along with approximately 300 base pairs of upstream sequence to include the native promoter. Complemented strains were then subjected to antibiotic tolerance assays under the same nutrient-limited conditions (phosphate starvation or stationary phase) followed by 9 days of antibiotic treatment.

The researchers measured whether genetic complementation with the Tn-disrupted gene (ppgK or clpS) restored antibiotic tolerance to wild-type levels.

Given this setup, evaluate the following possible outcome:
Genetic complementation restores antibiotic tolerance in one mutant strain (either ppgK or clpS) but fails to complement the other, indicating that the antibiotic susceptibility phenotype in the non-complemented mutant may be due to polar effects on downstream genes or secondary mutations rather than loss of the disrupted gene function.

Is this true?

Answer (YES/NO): NO